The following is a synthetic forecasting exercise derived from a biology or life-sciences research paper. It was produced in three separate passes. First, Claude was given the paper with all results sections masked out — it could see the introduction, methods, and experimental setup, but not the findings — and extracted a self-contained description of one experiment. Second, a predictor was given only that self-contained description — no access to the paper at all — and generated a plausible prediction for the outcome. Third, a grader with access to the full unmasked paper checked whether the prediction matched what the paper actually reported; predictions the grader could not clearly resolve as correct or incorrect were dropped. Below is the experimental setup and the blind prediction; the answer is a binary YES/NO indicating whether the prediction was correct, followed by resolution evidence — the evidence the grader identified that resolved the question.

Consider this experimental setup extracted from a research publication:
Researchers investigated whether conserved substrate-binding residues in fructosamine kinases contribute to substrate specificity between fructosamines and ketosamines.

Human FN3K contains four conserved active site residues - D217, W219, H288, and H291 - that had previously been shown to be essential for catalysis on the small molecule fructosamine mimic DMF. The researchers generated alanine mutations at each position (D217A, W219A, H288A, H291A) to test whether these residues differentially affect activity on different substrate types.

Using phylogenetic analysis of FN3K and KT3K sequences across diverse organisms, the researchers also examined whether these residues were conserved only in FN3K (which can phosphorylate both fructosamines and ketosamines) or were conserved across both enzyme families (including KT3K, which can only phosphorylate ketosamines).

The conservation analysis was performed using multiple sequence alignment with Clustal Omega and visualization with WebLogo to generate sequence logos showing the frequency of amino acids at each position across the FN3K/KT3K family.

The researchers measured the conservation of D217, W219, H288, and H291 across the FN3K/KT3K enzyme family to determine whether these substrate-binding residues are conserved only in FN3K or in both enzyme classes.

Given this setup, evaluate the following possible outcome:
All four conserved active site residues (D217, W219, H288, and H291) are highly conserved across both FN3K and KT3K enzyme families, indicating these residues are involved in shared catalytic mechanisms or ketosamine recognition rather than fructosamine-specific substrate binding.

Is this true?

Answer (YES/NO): YES